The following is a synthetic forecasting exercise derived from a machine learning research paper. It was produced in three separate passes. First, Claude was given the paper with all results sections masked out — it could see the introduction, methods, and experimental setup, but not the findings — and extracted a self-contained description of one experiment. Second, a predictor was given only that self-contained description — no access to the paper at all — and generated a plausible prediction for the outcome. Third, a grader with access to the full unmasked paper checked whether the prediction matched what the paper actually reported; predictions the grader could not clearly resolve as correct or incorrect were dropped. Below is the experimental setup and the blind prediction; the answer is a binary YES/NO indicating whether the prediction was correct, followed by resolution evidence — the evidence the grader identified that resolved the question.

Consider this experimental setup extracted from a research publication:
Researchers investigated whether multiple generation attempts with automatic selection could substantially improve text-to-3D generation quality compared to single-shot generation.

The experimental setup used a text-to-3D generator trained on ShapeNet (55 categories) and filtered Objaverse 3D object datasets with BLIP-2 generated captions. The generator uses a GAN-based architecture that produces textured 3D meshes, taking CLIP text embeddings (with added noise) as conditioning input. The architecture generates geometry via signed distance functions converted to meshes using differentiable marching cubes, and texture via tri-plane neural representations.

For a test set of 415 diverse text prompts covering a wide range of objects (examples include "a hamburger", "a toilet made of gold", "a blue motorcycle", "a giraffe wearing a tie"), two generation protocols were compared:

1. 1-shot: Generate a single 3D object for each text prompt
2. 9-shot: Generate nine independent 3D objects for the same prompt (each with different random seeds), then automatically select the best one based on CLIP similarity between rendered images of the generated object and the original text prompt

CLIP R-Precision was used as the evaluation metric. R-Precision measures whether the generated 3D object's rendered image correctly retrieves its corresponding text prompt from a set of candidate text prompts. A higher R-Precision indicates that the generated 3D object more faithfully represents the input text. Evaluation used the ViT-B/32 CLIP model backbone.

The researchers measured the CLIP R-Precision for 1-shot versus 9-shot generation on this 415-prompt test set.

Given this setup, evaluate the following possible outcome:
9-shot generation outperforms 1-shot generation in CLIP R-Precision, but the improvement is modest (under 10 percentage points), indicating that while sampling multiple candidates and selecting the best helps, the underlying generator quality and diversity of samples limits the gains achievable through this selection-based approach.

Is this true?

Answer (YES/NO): NO